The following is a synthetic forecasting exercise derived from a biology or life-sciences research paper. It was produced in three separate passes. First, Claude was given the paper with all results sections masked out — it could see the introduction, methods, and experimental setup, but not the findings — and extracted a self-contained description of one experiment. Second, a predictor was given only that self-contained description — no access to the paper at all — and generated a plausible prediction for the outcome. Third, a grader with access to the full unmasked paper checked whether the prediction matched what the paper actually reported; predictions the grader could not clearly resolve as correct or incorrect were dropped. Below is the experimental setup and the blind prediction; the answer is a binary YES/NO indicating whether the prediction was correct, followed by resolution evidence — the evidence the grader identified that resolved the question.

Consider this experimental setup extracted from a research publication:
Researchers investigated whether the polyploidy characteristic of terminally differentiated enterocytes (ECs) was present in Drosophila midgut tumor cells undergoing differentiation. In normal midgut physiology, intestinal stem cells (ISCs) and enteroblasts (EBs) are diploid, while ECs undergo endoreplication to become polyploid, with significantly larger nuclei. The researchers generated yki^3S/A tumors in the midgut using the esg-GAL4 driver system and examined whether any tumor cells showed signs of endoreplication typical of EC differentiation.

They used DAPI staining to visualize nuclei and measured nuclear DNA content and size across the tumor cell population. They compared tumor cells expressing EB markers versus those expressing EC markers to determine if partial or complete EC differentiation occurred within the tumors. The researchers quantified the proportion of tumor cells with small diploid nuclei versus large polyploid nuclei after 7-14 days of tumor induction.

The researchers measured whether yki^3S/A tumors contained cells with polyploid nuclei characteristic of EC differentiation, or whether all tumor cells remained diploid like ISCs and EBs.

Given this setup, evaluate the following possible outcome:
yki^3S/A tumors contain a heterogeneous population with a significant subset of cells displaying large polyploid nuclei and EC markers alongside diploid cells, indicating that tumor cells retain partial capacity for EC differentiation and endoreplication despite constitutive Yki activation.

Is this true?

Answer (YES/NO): YES